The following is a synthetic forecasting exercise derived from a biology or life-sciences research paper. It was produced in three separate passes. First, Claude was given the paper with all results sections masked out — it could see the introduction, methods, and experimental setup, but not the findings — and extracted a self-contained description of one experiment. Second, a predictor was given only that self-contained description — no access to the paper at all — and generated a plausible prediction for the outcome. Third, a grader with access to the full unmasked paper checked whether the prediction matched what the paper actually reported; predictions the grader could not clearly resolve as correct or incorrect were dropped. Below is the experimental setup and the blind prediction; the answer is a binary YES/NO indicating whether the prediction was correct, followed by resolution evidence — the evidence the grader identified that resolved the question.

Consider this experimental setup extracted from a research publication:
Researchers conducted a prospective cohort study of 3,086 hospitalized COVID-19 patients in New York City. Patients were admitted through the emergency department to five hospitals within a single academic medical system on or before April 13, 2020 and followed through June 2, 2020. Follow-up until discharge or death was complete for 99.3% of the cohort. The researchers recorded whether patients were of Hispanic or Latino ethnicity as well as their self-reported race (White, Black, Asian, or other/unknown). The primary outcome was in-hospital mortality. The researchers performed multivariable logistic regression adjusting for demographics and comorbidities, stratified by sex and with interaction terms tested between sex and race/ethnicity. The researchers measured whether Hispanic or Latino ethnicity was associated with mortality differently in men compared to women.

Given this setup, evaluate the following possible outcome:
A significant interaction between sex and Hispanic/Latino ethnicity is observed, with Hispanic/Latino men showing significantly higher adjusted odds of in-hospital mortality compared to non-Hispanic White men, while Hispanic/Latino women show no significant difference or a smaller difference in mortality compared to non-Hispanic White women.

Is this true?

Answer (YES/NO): NO